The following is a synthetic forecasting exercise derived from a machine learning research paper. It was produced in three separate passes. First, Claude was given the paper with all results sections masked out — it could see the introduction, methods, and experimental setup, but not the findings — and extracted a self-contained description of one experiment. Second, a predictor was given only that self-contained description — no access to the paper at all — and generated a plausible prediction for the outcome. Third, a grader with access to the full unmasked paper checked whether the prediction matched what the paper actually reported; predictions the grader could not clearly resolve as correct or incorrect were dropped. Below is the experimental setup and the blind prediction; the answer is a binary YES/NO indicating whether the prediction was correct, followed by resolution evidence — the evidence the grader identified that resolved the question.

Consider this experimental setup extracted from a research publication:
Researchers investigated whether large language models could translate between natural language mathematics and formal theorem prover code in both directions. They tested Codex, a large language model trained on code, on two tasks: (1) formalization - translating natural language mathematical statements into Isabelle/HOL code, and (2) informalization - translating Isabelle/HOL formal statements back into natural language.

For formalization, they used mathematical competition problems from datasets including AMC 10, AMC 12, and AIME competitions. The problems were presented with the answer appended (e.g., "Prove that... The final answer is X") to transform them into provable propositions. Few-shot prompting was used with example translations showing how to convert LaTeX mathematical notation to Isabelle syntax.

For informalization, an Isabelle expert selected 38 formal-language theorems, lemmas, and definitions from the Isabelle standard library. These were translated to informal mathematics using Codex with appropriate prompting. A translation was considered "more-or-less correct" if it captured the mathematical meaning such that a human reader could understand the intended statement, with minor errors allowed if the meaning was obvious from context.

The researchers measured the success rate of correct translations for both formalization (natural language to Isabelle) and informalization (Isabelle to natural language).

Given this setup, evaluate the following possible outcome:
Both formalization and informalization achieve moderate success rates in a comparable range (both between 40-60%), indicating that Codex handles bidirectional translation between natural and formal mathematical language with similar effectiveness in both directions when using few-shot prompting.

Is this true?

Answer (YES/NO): NO